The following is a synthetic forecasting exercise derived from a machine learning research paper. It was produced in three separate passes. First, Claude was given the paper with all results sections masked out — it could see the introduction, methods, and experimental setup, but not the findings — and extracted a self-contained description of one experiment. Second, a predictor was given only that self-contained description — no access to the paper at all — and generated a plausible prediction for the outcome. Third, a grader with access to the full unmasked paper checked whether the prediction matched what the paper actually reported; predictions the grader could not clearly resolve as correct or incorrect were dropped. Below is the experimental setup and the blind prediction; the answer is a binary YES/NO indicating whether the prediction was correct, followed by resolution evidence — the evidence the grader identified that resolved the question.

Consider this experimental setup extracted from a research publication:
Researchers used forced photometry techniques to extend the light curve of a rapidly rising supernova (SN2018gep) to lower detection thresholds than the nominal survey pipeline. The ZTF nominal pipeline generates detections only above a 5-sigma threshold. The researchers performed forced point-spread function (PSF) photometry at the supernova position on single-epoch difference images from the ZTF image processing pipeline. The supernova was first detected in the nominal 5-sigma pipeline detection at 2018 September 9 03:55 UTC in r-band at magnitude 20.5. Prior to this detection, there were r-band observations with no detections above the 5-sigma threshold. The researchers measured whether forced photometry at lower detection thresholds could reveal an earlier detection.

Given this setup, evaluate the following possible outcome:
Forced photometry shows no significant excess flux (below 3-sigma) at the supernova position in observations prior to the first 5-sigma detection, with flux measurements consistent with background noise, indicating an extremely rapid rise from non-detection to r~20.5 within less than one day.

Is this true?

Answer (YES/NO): NO